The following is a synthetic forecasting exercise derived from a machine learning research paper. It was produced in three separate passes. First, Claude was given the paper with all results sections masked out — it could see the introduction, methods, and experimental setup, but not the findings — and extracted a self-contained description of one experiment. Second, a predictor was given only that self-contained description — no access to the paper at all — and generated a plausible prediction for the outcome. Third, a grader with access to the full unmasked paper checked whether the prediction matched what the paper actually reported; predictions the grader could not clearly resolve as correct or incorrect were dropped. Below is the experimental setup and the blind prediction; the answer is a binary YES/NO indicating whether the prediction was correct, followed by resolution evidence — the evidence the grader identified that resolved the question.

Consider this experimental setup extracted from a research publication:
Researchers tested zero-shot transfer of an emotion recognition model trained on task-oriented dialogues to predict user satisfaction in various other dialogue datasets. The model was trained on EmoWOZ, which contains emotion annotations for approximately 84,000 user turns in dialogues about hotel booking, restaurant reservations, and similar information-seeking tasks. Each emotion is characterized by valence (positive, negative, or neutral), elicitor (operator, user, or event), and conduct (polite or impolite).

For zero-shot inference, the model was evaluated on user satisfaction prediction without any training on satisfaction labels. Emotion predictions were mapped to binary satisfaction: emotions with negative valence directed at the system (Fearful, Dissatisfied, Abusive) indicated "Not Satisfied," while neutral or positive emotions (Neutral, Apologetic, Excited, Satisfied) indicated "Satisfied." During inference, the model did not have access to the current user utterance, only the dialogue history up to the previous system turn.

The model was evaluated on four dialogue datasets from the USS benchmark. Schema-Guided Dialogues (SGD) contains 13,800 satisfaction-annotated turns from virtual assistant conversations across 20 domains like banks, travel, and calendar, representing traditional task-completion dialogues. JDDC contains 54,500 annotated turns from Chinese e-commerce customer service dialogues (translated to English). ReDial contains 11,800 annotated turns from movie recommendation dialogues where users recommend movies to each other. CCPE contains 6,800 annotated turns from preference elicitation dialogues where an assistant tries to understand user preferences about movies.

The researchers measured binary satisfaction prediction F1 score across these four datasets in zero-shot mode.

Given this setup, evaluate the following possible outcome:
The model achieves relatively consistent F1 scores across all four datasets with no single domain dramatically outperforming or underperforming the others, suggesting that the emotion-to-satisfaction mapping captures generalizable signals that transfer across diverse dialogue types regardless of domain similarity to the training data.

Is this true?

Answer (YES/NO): NO